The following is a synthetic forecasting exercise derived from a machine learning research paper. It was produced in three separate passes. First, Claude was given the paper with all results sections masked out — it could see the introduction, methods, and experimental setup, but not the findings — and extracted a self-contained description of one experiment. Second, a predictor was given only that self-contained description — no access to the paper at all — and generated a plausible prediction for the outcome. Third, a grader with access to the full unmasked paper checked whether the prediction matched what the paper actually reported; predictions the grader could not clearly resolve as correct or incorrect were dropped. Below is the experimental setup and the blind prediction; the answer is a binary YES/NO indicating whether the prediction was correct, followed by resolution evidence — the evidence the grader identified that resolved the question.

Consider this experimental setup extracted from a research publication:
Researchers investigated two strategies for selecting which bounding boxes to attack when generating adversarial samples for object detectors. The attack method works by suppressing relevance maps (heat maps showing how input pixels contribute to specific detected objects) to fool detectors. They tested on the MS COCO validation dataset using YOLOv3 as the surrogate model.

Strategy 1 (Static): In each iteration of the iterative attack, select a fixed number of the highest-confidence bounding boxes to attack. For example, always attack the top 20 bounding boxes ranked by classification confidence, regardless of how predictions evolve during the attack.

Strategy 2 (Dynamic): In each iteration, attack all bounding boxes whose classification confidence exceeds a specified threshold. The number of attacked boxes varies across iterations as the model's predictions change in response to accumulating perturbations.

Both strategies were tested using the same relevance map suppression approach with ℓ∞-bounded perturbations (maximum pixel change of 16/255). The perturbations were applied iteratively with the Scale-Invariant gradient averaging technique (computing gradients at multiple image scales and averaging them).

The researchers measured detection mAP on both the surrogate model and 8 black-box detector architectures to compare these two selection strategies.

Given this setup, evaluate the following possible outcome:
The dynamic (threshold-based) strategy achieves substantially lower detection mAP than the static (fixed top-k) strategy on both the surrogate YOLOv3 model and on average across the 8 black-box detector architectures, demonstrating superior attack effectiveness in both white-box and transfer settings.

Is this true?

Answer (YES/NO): NO